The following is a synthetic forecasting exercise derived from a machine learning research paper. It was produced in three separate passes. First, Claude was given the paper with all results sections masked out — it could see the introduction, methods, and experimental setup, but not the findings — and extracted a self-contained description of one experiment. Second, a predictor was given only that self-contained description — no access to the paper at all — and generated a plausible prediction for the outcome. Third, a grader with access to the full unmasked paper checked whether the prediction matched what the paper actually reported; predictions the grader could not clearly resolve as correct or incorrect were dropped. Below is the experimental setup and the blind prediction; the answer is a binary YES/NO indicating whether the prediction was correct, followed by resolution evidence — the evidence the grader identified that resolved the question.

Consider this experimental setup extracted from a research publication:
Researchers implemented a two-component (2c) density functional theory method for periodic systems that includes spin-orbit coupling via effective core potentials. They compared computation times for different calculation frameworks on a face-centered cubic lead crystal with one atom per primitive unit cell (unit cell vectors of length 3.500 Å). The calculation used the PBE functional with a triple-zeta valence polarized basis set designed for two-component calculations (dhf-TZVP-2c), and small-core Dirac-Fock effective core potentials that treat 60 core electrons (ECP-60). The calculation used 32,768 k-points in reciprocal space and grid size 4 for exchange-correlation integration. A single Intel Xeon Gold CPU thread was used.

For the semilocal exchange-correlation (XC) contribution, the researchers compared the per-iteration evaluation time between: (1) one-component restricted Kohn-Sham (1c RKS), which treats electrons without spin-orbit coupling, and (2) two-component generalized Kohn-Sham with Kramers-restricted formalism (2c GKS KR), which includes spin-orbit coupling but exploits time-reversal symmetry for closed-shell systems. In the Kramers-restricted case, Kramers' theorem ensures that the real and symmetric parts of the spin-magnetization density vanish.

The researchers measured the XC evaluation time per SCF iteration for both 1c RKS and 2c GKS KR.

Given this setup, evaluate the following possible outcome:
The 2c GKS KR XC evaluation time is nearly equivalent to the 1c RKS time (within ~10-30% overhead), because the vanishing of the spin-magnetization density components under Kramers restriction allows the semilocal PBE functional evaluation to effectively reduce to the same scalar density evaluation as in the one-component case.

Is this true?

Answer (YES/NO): YES